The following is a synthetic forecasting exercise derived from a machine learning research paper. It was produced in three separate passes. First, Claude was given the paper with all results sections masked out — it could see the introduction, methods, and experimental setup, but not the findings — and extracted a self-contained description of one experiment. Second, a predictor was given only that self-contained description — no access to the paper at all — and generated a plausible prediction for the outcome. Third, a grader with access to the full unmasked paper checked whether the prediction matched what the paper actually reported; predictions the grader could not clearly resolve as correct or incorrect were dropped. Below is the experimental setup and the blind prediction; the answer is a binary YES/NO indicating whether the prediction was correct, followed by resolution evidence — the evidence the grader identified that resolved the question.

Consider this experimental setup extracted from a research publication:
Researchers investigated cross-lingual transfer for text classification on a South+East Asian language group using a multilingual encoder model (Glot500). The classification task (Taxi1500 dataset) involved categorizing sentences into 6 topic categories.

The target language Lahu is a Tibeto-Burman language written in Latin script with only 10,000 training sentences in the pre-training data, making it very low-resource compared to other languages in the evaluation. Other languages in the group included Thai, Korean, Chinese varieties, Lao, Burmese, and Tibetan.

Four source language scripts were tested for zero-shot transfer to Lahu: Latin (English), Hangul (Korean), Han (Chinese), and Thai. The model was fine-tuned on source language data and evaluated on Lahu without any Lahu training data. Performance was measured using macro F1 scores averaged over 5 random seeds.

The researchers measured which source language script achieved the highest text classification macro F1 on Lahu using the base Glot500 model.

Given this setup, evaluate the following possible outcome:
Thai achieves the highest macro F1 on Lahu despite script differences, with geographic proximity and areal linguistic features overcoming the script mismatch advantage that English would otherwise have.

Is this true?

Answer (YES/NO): NO